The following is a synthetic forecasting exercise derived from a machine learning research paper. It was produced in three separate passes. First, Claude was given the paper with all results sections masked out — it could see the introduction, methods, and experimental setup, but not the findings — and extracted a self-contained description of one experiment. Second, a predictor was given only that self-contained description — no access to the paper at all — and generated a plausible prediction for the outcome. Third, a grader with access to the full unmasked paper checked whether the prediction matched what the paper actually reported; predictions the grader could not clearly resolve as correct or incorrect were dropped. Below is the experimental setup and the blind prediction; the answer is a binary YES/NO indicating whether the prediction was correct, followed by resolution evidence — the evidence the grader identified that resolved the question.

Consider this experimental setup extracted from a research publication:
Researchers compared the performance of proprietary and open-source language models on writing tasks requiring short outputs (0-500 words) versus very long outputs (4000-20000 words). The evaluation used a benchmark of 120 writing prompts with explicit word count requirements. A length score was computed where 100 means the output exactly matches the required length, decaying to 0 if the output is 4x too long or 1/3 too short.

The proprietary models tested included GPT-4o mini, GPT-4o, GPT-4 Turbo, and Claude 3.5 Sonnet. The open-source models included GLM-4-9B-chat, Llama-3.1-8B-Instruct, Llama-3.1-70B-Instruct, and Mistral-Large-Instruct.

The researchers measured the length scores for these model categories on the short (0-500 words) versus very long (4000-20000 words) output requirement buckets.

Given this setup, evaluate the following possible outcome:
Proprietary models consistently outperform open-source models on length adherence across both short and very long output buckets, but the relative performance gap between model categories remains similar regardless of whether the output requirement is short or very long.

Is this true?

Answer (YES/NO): NO